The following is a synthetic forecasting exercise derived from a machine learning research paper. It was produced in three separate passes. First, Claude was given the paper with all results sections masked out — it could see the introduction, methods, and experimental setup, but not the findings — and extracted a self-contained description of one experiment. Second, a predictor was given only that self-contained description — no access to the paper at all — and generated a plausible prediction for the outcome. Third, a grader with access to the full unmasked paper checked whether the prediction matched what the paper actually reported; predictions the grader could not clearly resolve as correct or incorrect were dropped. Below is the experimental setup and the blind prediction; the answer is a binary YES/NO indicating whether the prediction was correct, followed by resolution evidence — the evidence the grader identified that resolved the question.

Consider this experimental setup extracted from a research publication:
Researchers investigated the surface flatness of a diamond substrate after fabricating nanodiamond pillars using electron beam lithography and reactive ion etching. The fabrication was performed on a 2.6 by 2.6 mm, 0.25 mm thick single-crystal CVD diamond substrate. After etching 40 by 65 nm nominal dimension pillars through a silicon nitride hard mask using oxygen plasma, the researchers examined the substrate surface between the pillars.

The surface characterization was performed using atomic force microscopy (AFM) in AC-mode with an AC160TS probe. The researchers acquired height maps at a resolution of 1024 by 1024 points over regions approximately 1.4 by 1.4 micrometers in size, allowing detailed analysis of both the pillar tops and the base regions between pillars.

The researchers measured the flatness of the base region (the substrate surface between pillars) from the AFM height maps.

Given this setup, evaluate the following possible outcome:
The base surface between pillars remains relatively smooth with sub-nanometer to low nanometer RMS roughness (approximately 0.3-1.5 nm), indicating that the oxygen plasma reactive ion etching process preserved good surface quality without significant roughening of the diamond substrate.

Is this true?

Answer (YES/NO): YES